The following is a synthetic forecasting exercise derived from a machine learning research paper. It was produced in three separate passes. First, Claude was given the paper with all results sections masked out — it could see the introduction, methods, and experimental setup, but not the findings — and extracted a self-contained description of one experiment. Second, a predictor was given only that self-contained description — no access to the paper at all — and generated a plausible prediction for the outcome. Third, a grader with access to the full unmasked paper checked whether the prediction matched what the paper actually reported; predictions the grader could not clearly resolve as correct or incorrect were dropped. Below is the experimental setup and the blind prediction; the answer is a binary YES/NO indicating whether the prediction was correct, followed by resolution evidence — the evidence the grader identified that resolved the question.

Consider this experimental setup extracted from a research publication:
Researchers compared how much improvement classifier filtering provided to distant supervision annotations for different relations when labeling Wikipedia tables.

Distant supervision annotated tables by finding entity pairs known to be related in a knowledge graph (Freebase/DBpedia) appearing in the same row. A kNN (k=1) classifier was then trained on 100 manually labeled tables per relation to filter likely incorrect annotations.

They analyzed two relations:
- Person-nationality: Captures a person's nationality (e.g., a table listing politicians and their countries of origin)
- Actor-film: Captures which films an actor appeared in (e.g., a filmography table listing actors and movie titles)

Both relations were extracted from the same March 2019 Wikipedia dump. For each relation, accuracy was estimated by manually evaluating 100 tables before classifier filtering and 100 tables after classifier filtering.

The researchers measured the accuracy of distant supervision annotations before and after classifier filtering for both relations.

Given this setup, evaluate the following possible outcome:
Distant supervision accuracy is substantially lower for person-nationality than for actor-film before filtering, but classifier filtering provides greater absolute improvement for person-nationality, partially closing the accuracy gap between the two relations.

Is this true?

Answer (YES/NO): YES